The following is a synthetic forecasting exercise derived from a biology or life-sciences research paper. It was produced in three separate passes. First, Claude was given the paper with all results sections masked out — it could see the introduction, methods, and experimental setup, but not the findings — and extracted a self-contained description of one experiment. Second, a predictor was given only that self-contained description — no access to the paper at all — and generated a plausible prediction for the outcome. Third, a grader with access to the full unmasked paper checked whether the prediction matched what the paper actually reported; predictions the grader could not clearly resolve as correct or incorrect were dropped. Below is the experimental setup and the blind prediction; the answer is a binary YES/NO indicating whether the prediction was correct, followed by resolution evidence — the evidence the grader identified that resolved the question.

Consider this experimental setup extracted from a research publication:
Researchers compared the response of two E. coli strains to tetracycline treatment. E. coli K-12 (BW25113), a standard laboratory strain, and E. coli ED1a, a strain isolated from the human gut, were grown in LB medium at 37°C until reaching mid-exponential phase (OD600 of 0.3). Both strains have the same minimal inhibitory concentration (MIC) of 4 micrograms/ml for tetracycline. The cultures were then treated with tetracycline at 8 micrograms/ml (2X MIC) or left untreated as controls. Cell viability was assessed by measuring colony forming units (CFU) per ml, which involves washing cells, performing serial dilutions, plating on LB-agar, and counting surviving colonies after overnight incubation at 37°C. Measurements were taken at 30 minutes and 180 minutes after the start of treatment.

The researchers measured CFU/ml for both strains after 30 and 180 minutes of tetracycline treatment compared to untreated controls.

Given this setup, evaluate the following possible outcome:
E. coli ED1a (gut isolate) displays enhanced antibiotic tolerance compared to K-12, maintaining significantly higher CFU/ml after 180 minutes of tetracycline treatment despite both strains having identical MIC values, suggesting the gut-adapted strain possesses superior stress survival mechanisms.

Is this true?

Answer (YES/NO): NO